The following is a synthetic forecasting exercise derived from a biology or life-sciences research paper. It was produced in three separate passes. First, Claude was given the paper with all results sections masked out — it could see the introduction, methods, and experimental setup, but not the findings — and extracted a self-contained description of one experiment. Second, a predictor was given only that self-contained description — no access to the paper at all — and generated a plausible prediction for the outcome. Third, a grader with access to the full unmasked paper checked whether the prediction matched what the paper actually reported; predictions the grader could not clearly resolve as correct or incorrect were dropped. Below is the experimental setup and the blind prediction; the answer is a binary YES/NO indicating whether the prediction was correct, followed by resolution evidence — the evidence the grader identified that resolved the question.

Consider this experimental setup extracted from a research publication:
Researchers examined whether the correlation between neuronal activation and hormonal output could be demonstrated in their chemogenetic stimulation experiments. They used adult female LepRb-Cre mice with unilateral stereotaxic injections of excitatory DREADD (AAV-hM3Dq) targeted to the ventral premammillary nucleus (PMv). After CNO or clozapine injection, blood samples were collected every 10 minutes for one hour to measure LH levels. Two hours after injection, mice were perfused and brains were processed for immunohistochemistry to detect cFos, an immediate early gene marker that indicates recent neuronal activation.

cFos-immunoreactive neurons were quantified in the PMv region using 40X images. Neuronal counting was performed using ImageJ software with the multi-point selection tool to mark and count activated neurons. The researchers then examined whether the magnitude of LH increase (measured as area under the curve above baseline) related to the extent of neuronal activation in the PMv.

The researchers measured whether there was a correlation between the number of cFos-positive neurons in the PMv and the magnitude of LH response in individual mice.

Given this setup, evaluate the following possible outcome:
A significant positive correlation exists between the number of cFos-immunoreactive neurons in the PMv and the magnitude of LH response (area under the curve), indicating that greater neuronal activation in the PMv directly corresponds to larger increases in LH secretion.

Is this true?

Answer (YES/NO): NO